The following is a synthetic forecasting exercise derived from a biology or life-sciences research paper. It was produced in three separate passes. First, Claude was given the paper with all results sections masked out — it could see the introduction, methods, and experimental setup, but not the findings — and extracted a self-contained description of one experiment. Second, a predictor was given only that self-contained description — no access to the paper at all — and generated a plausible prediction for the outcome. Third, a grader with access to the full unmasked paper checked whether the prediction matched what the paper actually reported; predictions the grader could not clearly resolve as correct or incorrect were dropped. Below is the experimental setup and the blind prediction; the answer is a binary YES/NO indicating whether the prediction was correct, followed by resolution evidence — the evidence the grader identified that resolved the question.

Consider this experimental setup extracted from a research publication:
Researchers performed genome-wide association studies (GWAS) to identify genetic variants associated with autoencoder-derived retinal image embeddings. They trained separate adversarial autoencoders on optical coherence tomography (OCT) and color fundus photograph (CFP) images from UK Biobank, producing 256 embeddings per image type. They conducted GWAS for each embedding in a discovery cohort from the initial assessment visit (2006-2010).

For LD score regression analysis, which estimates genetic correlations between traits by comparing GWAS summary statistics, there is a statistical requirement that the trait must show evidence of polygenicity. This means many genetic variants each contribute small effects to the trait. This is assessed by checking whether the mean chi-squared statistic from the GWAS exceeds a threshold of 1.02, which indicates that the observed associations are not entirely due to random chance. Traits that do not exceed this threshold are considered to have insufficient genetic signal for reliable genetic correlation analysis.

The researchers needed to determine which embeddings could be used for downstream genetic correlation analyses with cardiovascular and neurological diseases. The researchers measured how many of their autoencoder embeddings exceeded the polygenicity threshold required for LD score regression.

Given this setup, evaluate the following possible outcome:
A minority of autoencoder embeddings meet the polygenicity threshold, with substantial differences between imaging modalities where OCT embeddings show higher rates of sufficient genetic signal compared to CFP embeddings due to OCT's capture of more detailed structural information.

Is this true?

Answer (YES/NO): NO